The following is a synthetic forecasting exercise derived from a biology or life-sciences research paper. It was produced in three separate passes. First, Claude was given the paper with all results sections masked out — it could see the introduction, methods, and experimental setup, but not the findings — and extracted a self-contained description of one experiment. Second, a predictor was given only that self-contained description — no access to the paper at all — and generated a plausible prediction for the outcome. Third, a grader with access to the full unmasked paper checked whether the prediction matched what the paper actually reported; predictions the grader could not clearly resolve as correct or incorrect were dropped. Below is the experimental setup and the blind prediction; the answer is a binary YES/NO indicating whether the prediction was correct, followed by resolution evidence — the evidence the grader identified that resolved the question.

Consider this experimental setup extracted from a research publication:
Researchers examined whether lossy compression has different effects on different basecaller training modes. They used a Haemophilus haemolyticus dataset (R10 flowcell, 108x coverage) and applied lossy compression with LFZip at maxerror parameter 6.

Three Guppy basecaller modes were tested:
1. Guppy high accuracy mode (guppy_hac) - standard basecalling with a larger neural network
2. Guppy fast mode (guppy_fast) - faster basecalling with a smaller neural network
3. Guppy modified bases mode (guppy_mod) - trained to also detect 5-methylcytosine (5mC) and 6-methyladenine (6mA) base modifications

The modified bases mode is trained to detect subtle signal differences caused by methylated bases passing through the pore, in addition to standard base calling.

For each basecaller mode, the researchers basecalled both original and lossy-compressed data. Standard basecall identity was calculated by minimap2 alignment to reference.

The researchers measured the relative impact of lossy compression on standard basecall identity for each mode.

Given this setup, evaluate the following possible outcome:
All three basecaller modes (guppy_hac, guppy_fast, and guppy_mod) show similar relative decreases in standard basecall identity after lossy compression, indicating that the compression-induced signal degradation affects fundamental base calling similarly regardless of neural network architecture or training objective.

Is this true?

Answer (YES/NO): YES